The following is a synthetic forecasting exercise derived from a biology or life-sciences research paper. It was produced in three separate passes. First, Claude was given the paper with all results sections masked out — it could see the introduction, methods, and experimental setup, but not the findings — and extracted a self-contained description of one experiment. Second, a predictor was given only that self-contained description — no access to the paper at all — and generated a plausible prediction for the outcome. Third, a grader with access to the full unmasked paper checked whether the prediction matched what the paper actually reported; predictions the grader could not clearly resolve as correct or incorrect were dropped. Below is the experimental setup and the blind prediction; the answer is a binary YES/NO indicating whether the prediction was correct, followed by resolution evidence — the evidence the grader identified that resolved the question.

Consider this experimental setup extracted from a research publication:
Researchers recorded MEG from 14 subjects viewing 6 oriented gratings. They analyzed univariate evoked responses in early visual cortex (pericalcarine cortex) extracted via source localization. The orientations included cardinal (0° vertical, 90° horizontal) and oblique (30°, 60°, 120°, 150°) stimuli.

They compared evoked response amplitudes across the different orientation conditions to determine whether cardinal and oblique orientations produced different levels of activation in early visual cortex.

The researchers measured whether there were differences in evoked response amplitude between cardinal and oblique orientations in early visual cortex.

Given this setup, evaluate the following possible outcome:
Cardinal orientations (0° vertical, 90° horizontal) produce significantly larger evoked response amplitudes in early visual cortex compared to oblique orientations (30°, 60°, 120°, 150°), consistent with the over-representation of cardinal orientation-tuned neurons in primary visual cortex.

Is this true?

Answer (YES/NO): NO